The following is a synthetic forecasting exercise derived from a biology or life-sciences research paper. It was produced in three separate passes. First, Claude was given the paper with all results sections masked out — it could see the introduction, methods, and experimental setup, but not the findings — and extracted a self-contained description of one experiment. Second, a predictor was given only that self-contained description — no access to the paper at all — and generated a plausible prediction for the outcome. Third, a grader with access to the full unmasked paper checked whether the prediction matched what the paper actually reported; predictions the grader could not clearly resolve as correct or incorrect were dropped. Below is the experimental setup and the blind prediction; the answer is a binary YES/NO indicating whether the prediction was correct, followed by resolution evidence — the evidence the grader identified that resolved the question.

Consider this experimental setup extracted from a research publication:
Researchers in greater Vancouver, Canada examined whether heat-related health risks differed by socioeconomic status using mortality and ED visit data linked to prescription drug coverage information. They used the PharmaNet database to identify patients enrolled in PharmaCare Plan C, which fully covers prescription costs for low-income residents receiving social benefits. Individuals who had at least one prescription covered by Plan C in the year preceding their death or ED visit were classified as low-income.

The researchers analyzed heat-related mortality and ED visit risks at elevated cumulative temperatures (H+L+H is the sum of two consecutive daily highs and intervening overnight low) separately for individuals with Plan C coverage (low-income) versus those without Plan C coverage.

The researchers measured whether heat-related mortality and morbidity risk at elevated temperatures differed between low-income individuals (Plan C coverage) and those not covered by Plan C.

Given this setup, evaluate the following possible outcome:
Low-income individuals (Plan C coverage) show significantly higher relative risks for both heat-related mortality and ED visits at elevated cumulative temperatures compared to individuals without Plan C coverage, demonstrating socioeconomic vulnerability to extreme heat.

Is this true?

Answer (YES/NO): YES